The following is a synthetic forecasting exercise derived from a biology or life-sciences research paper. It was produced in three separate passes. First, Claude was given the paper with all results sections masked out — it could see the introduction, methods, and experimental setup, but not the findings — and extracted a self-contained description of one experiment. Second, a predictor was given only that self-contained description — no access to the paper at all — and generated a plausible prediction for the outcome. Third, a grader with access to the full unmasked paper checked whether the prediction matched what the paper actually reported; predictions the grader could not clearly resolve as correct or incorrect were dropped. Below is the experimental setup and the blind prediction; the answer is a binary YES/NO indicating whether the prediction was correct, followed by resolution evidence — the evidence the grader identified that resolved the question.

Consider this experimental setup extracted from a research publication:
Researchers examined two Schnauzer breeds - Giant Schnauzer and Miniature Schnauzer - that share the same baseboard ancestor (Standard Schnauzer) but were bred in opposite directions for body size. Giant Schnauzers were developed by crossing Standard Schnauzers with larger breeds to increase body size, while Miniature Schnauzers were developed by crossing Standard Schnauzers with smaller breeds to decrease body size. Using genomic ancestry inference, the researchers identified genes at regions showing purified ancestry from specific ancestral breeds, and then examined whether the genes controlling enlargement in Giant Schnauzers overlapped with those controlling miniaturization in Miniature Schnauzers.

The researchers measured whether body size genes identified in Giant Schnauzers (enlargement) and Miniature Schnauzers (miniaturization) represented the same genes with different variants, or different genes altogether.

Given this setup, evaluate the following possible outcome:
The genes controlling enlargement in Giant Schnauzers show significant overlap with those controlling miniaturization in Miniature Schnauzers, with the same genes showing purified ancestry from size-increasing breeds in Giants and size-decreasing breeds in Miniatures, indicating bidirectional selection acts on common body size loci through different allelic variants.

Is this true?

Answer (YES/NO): NO